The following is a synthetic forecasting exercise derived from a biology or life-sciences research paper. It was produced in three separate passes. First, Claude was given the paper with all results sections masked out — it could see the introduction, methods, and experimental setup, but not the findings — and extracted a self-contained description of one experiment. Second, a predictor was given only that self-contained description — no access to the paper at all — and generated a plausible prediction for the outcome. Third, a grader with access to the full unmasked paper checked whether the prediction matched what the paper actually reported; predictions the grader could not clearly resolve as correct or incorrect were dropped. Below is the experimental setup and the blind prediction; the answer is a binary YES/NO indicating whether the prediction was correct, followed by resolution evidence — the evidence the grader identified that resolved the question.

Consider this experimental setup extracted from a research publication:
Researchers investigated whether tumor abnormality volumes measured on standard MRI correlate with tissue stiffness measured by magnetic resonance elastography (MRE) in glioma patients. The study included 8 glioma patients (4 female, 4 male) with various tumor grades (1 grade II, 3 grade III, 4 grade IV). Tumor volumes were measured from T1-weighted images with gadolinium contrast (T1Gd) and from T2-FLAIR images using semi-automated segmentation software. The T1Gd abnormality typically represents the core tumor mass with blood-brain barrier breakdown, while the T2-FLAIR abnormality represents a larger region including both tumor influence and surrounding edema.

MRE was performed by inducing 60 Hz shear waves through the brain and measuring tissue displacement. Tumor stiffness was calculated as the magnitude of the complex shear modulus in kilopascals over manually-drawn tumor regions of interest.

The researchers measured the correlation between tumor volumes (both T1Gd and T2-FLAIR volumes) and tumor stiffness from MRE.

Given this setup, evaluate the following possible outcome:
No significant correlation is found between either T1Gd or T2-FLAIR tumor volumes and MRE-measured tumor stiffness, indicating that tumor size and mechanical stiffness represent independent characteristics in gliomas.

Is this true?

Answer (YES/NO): NO